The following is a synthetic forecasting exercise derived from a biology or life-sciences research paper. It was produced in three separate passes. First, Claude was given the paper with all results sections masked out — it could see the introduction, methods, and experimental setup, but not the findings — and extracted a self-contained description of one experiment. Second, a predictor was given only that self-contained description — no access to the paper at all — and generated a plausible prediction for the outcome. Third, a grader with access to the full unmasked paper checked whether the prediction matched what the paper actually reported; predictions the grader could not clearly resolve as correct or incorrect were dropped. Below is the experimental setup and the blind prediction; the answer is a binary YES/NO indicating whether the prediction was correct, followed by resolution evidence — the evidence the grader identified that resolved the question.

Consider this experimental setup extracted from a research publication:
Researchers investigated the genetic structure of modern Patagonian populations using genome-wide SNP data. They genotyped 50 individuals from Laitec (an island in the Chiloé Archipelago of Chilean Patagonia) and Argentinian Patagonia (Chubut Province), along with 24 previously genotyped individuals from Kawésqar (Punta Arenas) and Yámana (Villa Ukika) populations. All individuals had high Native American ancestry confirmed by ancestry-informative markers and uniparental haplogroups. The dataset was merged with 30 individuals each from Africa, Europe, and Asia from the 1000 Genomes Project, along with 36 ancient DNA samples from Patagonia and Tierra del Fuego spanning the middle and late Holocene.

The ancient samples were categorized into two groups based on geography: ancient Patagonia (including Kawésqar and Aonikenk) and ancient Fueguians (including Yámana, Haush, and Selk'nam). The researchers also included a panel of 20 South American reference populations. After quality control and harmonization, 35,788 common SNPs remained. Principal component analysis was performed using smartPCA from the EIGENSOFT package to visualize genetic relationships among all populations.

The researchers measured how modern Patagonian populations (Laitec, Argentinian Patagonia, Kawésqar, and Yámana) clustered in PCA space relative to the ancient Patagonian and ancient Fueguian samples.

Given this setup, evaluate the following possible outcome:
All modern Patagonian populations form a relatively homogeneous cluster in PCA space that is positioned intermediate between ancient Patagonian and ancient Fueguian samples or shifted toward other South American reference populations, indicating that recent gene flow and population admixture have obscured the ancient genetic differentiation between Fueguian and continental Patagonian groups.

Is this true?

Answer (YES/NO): NO